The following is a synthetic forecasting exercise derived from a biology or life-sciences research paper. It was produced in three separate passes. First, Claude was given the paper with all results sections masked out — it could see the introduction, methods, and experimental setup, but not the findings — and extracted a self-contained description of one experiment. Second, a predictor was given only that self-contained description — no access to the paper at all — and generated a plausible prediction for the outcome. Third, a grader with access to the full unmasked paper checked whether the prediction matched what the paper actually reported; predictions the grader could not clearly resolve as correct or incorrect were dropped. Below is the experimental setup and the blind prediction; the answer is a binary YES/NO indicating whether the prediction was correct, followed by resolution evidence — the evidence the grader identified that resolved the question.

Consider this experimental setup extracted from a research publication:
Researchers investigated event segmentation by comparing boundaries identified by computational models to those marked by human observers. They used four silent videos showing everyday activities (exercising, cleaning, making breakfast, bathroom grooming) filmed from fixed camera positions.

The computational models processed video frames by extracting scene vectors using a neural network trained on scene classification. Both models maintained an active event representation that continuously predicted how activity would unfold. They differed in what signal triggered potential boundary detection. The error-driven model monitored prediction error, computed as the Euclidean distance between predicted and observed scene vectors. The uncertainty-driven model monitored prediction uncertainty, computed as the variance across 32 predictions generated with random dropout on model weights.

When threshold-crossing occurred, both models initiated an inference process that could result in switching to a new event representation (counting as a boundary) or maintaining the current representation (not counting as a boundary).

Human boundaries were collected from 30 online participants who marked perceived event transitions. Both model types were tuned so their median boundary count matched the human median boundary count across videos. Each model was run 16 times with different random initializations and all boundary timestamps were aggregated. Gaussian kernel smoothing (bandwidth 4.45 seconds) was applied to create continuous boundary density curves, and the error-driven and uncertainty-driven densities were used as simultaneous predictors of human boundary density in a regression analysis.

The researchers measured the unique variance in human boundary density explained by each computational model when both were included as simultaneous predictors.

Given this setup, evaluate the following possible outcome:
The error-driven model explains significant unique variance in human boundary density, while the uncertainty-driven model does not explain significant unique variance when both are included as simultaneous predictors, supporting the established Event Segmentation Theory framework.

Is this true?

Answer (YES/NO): NO